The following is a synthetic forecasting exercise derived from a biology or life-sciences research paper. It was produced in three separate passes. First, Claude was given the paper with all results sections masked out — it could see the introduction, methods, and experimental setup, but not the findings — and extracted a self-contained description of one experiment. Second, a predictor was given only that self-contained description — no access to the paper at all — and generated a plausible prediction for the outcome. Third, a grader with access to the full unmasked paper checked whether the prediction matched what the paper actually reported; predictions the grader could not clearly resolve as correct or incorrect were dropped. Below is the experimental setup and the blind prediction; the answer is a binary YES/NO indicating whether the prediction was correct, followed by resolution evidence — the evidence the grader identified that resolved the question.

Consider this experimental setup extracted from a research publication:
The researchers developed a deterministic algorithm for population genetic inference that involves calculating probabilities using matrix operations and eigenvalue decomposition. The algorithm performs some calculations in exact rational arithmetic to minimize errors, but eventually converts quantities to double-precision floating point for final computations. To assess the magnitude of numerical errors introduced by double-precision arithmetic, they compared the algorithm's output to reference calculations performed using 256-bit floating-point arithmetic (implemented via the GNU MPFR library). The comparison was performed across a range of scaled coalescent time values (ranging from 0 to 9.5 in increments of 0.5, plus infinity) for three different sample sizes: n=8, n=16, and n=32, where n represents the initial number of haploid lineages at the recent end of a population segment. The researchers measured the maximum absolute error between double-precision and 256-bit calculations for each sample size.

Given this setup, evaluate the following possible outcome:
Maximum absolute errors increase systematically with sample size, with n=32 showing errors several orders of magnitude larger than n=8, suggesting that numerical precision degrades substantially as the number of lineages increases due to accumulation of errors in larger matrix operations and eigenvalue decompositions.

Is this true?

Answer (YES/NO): YES